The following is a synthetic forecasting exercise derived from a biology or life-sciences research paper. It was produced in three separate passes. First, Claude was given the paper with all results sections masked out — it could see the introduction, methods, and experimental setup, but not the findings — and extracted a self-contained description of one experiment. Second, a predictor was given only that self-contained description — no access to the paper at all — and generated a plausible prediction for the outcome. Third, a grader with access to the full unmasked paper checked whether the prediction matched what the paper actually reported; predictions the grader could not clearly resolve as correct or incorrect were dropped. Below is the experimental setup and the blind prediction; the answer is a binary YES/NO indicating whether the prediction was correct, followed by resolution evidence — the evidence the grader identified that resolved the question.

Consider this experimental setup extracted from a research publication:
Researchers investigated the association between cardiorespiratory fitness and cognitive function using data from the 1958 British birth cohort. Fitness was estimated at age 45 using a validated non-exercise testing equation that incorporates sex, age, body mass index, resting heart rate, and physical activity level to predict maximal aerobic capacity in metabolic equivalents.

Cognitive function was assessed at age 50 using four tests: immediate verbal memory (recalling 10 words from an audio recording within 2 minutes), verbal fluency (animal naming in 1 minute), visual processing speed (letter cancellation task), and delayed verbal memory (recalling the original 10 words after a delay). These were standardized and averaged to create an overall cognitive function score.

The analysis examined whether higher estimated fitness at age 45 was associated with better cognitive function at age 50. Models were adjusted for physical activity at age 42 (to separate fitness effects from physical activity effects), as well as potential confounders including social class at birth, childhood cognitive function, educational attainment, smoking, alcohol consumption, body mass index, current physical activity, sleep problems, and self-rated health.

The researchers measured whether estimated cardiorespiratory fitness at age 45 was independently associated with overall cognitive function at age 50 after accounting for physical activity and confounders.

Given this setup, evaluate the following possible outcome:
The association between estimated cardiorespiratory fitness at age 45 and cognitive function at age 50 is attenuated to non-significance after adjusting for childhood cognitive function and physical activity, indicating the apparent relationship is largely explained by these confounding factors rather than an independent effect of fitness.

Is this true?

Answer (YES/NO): YES